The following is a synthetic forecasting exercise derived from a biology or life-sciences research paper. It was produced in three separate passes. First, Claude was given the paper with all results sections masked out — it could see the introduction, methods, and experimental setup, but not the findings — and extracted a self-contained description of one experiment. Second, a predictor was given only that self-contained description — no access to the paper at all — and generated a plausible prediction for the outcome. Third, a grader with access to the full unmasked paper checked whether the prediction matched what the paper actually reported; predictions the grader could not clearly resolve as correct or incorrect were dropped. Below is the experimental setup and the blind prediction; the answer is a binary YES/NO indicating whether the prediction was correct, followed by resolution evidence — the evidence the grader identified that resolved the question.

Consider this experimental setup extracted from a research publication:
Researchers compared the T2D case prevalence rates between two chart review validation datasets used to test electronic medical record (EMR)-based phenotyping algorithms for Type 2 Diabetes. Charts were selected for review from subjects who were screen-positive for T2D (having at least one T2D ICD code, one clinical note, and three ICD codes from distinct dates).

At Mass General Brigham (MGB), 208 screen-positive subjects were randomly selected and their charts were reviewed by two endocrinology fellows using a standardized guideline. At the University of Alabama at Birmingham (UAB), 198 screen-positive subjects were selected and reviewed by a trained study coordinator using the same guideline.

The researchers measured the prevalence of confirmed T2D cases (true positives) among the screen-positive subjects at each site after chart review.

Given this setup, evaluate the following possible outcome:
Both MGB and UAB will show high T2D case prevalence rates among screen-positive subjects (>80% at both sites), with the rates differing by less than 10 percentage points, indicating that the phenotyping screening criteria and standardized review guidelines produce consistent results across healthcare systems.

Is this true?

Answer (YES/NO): NO